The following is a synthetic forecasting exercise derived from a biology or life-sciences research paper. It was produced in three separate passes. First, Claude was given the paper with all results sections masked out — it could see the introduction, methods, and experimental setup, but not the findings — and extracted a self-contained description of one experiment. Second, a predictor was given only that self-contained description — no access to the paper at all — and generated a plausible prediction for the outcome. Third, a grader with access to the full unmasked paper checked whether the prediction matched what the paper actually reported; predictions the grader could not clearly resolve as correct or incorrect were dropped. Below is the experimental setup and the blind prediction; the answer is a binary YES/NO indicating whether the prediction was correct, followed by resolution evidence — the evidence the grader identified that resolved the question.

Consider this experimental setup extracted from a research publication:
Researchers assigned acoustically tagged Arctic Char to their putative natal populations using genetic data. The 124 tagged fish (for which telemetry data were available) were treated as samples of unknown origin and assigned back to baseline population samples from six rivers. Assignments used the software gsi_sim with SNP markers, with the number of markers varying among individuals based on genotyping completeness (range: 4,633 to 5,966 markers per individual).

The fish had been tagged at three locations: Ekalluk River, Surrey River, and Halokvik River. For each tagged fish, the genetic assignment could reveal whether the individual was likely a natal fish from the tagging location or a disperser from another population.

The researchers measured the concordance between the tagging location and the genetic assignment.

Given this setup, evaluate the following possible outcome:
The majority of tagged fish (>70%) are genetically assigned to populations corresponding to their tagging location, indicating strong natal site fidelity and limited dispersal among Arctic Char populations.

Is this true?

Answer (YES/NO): NO